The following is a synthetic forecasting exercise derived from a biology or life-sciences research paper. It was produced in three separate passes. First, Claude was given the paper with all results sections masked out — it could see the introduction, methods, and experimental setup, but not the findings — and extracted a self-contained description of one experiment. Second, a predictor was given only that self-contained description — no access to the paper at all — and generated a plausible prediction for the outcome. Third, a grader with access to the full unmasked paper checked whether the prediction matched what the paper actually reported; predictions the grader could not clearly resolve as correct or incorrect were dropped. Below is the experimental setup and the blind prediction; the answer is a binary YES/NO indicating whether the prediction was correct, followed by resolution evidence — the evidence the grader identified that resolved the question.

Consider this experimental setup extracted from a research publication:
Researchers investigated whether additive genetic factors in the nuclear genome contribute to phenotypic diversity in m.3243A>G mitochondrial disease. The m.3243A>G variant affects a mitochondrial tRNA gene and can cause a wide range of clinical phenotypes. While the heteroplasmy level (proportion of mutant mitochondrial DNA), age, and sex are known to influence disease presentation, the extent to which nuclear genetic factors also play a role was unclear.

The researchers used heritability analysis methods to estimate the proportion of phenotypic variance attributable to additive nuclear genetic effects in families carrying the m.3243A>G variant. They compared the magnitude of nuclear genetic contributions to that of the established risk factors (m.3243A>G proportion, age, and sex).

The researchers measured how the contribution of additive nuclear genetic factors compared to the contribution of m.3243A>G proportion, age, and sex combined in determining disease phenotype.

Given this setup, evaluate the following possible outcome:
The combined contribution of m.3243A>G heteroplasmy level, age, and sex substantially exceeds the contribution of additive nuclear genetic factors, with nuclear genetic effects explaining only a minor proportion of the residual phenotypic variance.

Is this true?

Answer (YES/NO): NO